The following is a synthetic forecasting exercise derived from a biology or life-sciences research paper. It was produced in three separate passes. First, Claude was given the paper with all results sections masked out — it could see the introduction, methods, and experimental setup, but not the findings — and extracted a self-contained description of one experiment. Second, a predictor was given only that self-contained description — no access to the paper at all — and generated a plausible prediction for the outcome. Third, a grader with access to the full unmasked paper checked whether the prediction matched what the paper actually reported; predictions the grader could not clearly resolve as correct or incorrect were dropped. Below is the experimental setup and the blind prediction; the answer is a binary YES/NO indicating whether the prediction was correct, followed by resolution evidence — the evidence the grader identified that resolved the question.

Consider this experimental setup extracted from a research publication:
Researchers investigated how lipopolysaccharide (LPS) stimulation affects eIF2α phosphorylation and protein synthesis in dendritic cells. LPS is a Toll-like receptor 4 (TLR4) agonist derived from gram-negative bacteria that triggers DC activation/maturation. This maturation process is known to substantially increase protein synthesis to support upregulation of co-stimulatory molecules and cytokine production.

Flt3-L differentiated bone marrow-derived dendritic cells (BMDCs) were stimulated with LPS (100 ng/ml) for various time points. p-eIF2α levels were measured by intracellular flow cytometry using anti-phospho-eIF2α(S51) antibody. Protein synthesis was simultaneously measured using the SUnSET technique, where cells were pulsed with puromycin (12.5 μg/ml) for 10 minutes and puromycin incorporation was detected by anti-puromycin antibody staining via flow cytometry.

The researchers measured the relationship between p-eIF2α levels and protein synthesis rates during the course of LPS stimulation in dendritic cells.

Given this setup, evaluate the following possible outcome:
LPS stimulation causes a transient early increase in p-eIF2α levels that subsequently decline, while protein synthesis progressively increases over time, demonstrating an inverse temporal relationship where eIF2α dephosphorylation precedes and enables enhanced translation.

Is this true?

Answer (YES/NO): NO